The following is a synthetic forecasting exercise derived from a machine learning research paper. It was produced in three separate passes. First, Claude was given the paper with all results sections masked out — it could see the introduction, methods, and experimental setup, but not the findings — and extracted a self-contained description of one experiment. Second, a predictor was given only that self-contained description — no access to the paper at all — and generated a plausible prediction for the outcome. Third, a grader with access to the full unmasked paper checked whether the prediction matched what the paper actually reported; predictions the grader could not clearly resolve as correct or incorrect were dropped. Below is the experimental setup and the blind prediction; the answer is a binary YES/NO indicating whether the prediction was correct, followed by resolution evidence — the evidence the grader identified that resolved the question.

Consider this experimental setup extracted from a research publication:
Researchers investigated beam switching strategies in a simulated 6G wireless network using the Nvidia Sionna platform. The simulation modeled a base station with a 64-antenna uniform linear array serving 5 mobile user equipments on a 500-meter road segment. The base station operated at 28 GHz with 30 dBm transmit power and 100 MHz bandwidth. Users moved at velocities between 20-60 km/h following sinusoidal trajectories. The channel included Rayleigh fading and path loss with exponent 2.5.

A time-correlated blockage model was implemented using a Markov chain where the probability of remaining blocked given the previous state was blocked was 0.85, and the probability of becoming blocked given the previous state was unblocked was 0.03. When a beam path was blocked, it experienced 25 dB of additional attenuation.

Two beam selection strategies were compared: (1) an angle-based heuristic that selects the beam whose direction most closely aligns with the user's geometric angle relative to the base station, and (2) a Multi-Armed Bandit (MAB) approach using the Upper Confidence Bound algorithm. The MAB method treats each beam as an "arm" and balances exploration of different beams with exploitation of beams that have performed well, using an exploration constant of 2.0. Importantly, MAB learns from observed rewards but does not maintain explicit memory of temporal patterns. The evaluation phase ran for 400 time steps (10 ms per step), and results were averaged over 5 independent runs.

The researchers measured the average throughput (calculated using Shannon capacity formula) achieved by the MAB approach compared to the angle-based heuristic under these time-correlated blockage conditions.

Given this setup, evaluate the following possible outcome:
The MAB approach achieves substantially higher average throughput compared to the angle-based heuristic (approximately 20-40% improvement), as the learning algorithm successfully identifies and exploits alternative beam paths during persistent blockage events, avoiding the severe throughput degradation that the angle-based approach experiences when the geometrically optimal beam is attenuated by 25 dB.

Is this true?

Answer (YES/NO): NO